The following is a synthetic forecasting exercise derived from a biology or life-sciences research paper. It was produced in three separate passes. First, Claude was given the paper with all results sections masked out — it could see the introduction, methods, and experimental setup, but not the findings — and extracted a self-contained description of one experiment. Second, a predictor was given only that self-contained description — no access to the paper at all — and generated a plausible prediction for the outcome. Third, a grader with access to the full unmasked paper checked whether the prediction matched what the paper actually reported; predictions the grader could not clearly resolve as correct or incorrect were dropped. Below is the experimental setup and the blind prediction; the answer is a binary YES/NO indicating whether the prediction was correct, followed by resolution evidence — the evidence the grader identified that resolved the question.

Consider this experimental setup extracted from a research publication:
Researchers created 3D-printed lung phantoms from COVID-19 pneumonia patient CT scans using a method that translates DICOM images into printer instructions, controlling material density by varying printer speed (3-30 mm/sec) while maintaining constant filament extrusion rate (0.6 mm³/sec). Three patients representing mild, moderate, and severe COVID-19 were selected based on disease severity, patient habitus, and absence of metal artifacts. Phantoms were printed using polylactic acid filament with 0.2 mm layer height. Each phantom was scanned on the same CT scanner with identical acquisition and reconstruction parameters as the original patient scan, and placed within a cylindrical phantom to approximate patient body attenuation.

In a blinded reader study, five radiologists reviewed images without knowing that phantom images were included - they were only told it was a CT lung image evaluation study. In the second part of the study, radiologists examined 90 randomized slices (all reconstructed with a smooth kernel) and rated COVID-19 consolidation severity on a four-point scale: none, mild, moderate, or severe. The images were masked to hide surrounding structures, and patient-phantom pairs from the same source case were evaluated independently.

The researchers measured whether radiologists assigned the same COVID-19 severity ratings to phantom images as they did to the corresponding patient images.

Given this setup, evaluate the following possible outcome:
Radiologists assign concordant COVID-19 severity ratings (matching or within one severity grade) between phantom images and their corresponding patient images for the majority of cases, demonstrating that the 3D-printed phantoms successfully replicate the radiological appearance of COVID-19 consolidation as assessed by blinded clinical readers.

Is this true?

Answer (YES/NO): YES